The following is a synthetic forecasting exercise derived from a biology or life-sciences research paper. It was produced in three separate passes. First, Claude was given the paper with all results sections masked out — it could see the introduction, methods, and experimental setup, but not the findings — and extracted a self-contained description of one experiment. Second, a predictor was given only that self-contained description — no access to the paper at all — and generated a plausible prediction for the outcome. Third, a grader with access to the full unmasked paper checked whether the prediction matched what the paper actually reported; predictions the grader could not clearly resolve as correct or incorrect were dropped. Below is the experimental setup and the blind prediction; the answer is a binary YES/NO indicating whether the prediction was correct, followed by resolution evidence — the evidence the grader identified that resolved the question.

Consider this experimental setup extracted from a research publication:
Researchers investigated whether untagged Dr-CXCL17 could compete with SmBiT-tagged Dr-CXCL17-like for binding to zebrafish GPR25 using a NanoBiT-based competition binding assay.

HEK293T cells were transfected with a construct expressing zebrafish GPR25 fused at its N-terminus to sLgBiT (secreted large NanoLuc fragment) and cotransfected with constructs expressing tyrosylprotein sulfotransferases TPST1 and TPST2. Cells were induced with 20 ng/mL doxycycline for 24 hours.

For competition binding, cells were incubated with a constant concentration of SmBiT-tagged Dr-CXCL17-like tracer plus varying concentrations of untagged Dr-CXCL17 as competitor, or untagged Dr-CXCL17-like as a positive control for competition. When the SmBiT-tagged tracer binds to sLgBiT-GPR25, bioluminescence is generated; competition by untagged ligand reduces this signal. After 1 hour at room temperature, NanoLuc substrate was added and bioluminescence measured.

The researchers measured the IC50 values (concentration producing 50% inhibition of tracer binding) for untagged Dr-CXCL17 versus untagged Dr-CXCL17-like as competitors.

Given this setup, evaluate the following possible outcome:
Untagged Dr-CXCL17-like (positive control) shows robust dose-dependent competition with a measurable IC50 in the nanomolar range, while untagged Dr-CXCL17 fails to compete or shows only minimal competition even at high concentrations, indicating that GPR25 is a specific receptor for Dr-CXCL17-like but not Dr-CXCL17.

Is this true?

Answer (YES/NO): NO